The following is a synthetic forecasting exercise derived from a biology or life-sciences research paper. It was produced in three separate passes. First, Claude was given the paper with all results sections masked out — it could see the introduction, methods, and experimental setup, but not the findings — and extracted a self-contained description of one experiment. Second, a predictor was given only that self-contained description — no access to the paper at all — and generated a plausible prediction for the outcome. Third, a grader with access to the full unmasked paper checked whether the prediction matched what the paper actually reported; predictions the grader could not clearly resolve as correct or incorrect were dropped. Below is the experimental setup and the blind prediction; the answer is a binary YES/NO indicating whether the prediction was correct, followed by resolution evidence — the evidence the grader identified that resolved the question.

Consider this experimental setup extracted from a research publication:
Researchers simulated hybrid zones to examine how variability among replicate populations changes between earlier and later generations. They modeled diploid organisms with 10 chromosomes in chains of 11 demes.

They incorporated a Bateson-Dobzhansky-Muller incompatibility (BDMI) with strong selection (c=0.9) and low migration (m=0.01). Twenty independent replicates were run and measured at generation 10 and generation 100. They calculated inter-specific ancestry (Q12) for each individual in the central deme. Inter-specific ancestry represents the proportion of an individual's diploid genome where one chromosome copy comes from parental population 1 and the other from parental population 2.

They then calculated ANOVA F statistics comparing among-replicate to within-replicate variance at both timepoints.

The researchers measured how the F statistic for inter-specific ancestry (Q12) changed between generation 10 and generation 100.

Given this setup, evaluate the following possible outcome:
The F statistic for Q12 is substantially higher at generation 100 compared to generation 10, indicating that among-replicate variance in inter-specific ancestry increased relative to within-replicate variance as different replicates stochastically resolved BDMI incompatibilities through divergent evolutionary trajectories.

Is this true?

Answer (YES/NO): YES